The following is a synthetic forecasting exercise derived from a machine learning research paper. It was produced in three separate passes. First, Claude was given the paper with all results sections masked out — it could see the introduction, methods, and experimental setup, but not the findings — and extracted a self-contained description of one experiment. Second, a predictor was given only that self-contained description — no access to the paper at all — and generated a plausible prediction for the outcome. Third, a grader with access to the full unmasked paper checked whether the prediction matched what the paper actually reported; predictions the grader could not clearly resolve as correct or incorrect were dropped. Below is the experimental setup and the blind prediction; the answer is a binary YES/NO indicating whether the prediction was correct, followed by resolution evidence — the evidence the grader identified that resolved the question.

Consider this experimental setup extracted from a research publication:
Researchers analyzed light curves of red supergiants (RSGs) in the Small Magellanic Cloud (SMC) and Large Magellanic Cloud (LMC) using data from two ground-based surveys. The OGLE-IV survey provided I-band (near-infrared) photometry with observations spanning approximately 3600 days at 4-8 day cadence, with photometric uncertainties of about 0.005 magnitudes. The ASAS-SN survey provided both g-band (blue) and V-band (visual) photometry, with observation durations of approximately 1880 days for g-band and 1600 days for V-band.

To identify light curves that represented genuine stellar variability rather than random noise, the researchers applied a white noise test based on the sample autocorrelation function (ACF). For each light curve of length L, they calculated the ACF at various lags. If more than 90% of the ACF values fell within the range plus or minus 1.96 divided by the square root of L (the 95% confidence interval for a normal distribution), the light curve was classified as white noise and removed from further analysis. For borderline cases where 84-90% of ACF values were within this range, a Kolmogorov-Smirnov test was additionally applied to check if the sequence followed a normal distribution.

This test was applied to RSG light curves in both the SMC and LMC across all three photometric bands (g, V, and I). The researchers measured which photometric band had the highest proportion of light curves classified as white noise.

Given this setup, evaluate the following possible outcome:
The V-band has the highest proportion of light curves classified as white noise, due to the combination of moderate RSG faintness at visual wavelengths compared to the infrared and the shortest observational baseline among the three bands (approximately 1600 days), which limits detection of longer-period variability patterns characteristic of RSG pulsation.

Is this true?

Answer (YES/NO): YES